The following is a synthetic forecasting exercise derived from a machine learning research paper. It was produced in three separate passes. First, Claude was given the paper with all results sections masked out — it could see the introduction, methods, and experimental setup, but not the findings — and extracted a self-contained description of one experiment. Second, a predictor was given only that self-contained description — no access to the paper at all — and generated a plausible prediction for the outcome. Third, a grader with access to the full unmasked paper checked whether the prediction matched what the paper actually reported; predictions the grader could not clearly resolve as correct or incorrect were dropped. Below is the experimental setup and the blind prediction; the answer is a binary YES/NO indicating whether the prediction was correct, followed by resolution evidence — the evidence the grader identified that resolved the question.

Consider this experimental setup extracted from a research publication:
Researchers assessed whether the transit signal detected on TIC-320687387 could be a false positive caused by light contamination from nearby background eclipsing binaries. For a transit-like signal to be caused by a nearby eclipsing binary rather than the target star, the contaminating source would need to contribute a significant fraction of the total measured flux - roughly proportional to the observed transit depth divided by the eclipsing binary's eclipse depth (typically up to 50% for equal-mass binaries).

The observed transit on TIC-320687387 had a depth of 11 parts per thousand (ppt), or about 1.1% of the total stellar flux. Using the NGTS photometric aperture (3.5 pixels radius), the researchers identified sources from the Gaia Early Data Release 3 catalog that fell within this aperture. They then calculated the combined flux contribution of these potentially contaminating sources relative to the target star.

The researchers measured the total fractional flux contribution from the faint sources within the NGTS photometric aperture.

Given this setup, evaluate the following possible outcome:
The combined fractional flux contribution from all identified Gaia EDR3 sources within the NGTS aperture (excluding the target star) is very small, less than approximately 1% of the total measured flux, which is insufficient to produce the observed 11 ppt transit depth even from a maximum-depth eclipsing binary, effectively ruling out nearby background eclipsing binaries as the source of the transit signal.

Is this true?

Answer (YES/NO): YES